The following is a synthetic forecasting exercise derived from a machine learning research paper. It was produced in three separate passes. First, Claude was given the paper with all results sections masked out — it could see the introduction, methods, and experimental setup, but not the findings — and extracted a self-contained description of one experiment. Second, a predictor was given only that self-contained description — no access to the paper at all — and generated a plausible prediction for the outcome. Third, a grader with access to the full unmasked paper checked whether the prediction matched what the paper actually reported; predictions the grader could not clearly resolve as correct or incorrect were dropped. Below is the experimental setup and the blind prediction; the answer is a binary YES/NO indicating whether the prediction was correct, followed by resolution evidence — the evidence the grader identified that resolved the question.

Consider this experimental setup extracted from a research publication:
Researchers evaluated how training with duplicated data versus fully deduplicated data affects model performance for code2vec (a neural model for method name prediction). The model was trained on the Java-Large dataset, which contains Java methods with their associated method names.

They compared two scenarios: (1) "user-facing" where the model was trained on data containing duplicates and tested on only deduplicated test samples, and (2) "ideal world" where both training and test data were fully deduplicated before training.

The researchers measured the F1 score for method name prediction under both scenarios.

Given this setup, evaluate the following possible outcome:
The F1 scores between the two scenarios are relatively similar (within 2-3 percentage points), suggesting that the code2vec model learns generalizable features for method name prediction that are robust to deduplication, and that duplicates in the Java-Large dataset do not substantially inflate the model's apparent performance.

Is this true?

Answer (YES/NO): YES